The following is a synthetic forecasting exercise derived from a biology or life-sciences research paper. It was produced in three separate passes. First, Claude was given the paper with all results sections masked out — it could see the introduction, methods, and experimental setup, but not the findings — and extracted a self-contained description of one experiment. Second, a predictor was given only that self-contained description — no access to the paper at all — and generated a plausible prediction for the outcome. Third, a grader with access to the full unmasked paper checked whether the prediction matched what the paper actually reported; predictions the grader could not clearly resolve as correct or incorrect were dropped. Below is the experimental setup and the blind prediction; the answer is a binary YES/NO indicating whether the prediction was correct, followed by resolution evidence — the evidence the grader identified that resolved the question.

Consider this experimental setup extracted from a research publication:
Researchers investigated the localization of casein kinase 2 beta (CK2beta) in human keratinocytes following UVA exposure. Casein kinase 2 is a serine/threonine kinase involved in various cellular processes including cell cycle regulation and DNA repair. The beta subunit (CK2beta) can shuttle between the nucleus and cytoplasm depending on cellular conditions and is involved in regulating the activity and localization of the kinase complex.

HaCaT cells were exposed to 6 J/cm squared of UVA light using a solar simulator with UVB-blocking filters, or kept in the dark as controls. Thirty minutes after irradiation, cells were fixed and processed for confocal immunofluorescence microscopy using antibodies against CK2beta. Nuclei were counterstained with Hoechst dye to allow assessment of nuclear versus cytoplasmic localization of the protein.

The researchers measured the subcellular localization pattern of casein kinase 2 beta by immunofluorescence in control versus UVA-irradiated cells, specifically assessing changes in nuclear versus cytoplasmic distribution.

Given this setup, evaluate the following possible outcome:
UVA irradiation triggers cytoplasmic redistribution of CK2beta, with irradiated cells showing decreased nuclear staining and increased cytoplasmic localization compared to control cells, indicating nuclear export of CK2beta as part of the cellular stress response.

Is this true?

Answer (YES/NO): NO